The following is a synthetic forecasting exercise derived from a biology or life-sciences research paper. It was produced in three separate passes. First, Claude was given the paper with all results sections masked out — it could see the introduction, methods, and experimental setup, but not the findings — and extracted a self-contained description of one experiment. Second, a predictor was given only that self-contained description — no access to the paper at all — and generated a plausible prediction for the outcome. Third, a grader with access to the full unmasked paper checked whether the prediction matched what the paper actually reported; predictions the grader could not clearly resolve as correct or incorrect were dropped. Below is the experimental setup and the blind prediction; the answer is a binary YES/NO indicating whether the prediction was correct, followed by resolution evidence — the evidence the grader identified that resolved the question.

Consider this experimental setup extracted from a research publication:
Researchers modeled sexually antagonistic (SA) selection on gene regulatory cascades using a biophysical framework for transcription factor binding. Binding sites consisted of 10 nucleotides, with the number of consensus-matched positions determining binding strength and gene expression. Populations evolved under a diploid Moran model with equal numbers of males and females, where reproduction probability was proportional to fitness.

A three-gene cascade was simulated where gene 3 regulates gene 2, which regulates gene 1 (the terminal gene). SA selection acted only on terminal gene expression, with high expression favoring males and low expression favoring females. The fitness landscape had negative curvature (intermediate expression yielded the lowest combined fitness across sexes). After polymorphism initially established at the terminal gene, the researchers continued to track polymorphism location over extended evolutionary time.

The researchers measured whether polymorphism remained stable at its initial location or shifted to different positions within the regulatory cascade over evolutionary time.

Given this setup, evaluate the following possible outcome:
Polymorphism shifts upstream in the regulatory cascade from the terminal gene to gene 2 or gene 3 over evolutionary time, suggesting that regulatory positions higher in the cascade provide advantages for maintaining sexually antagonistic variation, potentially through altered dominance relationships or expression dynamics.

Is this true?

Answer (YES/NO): YES